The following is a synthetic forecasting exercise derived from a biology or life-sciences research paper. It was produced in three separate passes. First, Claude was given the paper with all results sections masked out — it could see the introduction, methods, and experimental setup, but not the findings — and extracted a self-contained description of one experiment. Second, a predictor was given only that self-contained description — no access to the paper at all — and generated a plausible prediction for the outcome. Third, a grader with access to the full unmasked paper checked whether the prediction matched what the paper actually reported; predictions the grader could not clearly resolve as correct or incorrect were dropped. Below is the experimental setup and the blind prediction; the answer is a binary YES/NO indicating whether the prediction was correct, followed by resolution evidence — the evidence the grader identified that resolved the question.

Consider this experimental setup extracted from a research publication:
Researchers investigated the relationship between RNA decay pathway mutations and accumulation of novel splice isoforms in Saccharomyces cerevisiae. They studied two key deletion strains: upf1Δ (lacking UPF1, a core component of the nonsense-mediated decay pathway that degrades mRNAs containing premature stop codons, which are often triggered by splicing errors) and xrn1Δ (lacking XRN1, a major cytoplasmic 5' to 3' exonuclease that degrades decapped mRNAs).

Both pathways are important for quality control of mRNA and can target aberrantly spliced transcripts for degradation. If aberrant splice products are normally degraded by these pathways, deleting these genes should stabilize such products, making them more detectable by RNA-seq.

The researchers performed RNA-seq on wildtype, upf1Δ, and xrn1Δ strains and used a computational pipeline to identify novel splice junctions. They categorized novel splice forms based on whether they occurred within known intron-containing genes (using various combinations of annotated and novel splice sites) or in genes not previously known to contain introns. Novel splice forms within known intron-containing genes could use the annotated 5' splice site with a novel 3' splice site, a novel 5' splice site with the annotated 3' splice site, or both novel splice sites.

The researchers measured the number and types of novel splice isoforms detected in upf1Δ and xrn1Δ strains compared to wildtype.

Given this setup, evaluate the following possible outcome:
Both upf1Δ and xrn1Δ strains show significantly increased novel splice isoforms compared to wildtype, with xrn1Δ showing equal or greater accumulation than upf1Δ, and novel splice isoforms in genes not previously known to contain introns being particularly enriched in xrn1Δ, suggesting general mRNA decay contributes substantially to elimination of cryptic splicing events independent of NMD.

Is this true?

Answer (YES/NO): YES